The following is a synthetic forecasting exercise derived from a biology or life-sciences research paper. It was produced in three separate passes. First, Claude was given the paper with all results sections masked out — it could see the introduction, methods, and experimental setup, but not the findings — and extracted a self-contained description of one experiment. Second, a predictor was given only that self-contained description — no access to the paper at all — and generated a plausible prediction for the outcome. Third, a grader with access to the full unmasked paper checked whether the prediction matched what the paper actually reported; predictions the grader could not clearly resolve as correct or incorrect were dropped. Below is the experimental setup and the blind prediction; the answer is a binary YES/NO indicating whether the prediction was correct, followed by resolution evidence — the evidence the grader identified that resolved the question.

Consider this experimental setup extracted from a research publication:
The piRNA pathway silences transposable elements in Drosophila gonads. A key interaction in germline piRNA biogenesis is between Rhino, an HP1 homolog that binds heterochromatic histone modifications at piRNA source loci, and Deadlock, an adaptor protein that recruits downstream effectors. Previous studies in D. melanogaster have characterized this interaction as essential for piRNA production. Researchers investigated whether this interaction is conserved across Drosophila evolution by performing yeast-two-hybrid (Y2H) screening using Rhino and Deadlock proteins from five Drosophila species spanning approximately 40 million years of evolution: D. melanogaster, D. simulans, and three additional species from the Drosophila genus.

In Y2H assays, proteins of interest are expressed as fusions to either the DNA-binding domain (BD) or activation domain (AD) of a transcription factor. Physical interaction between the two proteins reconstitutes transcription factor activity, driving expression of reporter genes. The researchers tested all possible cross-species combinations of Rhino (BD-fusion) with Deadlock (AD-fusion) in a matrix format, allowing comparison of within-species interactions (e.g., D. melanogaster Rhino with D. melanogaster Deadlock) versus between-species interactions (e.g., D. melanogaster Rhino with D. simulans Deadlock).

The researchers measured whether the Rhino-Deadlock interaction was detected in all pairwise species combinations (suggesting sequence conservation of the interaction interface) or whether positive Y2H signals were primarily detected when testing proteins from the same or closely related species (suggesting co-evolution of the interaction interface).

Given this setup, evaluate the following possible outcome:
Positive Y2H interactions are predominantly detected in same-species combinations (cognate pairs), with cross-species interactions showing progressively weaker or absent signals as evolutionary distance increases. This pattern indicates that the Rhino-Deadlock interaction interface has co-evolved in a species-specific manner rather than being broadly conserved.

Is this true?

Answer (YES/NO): YES